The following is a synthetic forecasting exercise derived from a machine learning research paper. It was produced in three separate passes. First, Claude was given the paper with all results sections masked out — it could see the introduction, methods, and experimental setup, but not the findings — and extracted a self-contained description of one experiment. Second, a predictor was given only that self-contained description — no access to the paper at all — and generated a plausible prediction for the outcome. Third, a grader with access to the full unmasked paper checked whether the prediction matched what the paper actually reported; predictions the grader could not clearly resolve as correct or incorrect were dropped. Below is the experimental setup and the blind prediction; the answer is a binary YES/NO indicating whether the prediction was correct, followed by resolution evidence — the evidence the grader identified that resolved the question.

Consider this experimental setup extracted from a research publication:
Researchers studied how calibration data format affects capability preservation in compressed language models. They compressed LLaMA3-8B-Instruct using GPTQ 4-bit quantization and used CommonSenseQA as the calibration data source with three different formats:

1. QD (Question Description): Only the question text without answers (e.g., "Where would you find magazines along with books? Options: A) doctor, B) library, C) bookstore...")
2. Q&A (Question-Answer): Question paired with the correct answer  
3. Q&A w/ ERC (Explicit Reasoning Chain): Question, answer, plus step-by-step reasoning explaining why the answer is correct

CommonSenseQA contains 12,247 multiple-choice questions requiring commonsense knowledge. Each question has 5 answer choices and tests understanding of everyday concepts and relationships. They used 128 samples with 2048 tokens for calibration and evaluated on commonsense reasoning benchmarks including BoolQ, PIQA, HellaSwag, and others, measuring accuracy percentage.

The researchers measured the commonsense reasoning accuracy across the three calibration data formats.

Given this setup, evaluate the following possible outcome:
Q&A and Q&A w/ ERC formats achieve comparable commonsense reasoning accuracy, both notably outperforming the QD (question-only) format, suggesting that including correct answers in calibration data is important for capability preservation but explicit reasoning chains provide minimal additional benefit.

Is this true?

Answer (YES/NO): NO